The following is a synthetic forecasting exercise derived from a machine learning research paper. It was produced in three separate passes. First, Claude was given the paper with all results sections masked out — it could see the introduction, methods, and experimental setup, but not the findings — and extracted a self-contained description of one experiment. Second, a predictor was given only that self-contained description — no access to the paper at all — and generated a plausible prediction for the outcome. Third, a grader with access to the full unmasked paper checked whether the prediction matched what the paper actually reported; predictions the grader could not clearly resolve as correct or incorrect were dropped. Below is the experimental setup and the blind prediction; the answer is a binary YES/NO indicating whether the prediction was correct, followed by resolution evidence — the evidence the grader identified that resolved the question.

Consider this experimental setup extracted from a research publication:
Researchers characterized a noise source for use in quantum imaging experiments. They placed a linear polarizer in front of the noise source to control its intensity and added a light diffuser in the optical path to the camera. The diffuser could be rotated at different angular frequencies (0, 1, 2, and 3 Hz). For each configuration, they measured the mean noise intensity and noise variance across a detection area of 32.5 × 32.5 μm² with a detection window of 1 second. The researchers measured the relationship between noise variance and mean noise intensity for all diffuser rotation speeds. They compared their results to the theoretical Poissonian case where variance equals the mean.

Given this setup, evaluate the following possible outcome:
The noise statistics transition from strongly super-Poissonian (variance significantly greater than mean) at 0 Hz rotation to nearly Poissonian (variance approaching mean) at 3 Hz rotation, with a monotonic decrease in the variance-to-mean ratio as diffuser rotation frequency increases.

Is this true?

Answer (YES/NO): NO